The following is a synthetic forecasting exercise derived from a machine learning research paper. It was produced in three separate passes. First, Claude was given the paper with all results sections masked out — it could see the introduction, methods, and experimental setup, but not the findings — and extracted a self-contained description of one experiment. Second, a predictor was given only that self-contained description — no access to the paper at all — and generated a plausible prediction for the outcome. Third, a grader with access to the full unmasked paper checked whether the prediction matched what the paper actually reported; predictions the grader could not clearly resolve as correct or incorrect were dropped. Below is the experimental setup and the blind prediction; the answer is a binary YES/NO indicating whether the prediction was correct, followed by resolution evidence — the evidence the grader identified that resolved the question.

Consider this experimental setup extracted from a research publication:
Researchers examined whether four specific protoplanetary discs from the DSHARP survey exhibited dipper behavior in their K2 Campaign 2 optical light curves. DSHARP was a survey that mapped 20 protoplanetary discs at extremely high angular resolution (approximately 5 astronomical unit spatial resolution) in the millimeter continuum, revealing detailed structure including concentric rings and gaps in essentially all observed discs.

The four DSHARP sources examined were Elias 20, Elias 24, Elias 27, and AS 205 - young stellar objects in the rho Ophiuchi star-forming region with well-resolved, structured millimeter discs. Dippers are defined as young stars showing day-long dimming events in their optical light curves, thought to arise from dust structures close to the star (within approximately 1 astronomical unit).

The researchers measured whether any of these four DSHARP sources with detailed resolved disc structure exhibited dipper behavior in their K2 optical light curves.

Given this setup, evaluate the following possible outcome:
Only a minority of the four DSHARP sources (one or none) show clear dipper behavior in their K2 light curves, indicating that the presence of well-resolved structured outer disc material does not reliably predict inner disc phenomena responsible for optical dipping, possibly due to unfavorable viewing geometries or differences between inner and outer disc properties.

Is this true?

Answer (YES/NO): YES